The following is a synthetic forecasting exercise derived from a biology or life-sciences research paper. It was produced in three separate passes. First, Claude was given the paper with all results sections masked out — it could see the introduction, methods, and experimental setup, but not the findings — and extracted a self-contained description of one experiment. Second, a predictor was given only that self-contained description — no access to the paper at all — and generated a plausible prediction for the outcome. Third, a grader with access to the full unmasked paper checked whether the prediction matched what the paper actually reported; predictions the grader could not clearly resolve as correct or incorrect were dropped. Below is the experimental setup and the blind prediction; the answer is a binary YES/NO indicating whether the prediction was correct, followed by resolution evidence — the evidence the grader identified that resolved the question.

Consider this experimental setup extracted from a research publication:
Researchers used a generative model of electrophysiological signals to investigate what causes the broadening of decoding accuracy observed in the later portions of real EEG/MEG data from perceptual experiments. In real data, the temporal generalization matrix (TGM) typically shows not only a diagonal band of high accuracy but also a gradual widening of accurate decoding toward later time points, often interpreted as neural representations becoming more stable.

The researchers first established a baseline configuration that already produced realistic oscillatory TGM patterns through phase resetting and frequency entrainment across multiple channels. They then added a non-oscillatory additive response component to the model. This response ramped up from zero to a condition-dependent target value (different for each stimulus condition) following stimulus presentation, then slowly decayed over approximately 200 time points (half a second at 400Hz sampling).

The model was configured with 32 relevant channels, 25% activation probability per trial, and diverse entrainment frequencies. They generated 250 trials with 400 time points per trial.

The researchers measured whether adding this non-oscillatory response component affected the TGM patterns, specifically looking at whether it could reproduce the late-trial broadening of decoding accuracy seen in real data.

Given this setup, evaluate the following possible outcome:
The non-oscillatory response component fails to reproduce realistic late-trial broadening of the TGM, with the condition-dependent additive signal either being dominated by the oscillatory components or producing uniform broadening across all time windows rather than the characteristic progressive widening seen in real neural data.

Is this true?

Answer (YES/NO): NO